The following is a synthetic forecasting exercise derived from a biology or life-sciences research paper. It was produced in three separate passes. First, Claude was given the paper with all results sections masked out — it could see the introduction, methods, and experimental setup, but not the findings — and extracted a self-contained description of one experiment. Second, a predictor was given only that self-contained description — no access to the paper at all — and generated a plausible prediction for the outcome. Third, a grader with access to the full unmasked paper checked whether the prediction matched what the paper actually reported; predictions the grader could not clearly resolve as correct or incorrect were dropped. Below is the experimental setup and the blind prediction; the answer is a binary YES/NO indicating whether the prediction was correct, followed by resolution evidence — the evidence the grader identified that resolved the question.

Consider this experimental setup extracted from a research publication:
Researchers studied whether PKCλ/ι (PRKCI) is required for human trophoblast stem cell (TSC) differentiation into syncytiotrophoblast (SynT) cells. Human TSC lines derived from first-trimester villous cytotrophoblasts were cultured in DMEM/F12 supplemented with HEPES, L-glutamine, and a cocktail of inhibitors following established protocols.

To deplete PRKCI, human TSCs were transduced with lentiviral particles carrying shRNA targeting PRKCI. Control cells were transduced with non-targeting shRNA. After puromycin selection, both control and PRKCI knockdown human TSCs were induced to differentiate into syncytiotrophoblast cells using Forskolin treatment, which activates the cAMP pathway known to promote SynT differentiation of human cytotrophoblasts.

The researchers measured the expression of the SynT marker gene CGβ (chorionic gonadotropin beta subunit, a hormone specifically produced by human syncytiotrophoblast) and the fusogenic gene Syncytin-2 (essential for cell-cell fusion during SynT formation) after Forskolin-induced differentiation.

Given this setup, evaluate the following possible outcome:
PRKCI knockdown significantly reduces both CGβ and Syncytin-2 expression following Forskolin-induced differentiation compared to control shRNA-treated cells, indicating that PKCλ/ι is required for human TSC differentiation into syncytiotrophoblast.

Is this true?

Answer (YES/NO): NO